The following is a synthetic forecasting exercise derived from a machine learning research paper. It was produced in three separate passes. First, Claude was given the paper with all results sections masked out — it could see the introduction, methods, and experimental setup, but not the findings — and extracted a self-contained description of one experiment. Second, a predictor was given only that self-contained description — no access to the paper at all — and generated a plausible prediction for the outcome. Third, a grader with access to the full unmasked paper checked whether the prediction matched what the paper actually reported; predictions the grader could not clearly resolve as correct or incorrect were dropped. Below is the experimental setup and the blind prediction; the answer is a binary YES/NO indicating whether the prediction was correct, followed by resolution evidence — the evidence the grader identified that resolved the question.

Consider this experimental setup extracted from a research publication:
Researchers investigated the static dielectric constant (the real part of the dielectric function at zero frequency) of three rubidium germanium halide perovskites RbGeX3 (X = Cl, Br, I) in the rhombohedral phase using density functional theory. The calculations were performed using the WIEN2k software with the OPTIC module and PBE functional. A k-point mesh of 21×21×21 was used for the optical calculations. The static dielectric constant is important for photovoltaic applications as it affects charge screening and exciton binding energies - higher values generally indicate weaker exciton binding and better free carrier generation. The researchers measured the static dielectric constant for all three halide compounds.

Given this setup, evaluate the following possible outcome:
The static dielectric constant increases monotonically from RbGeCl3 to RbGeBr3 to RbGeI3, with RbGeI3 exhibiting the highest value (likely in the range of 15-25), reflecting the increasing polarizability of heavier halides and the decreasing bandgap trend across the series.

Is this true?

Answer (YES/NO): NO